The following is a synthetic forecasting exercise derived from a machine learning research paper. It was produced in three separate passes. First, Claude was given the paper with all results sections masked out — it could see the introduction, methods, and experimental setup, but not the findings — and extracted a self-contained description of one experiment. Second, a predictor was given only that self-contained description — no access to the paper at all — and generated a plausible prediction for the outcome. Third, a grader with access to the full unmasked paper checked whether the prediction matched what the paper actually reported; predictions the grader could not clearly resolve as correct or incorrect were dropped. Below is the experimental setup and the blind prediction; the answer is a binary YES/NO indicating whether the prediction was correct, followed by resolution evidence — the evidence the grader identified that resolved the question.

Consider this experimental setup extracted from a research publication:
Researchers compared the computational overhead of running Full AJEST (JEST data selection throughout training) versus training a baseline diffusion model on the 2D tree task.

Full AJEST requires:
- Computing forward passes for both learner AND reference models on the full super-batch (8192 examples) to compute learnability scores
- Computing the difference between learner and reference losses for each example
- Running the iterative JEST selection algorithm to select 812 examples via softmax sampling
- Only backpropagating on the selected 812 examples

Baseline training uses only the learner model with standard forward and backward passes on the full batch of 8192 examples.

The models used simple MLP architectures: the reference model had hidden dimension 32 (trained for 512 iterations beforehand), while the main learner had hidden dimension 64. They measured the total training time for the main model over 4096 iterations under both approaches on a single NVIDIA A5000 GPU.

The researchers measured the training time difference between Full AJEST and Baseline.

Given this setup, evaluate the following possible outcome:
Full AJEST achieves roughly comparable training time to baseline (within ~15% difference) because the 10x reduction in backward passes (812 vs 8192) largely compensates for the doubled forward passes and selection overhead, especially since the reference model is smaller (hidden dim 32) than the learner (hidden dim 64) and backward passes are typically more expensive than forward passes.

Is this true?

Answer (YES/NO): NO